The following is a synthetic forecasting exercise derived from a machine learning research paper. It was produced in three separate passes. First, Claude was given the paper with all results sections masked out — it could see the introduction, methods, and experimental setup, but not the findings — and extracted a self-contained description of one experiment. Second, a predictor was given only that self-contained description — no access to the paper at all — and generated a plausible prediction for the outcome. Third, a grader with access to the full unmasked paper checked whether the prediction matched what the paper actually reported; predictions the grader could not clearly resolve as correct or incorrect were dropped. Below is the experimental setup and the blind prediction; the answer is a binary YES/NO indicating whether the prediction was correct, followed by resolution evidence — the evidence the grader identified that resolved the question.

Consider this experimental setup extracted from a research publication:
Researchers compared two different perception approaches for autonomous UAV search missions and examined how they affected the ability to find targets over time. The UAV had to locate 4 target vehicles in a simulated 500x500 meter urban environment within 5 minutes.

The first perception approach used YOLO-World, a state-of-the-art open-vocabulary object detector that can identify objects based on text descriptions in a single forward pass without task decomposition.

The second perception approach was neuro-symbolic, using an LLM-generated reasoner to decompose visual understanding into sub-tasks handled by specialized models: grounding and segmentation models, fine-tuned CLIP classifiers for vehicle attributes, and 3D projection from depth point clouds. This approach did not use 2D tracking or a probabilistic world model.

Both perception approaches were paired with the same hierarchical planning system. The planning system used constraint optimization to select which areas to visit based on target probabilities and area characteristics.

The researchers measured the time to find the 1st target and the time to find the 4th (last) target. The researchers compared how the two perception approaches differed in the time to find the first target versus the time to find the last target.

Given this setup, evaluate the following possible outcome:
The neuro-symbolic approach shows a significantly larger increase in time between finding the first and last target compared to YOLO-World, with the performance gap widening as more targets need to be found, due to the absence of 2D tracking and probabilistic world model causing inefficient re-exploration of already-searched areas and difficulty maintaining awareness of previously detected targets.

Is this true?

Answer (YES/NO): NO